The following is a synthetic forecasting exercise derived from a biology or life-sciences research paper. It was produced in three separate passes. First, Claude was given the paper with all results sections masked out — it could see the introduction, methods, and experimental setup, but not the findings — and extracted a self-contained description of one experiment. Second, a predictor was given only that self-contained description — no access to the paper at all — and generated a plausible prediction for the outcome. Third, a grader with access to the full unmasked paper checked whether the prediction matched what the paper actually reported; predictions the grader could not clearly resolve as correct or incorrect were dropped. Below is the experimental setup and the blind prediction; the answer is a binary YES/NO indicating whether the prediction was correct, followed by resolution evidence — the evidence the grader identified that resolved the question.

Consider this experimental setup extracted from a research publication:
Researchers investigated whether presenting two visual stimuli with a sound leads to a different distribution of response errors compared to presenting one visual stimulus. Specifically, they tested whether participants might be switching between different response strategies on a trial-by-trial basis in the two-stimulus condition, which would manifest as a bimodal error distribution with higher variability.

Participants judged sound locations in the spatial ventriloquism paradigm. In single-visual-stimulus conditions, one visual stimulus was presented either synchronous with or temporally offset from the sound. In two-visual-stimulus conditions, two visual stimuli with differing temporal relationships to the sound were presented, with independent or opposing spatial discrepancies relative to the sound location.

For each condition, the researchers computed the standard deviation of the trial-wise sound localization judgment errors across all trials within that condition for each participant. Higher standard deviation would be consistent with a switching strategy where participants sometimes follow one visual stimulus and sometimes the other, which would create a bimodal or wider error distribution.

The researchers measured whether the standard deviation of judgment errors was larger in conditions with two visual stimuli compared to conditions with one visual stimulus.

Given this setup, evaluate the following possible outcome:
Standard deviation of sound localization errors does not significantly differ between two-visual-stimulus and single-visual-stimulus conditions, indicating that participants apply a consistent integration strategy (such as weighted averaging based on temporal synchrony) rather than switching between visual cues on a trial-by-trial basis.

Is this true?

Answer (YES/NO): NO